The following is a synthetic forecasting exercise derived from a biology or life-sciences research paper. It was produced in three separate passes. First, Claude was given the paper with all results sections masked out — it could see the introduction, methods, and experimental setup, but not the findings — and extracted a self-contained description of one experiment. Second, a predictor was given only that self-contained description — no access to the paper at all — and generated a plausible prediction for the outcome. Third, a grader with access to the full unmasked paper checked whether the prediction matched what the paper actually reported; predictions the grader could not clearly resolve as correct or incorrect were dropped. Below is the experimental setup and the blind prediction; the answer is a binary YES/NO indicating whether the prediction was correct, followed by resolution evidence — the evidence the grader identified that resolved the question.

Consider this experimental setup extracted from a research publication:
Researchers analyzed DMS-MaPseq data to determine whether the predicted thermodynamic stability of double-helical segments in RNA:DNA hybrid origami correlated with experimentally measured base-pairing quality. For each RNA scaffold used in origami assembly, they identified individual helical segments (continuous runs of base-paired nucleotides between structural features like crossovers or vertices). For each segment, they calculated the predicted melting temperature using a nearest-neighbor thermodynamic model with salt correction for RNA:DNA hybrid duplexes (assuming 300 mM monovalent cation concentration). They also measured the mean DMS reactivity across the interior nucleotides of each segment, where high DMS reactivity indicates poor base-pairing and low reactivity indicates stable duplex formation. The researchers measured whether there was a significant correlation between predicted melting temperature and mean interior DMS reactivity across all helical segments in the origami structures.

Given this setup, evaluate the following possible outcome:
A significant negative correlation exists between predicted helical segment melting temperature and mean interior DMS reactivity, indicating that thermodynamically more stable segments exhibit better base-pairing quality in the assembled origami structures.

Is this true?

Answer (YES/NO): YES